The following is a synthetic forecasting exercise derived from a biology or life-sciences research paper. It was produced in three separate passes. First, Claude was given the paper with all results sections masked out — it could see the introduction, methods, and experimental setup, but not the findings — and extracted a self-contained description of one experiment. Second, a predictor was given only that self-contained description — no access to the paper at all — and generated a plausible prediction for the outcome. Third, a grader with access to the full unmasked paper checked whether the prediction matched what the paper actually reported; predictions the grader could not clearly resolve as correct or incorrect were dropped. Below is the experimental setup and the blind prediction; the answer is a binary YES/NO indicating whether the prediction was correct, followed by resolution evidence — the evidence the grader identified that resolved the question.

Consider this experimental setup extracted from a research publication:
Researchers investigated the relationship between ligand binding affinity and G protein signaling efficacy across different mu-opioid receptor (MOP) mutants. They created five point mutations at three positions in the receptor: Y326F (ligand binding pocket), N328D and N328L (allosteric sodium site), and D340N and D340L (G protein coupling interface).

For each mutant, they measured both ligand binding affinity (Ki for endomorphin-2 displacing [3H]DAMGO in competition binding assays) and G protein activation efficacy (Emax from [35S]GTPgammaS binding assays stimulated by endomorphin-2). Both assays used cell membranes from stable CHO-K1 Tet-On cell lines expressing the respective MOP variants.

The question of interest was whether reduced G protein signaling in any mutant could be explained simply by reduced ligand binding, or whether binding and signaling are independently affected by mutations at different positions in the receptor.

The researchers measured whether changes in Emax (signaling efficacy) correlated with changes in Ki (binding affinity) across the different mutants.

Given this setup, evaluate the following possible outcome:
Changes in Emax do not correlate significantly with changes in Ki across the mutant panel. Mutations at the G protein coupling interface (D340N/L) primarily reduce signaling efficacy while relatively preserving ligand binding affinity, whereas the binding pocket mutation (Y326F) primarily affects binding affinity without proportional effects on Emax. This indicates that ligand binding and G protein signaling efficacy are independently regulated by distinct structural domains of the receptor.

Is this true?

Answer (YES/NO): NO